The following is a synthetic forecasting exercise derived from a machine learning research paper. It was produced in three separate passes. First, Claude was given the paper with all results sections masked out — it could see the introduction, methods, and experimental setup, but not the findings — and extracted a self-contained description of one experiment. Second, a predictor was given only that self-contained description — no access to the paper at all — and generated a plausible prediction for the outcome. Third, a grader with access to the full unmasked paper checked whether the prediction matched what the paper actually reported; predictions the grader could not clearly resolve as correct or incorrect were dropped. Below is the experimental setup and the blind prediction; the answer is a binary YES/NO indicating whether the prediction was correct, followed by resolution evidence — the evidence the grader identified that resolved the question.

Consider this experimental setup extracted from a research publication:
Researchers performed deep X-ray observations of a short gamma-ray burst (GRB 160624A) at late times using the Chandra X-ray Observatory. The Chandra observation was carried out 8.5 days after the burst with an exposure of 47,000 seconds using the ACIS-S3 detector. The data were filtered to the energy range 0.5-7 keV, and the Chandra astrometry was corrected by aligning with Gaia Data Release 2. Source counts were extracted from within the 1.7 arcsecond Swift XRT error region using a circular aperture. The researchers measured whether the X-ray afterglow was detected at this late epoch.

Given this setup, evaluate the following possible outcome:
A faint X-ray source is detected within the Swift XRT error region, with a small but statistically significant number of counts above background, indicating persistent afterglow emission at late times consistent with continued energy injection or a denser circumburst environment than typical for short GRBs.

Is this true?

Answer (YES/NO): NO